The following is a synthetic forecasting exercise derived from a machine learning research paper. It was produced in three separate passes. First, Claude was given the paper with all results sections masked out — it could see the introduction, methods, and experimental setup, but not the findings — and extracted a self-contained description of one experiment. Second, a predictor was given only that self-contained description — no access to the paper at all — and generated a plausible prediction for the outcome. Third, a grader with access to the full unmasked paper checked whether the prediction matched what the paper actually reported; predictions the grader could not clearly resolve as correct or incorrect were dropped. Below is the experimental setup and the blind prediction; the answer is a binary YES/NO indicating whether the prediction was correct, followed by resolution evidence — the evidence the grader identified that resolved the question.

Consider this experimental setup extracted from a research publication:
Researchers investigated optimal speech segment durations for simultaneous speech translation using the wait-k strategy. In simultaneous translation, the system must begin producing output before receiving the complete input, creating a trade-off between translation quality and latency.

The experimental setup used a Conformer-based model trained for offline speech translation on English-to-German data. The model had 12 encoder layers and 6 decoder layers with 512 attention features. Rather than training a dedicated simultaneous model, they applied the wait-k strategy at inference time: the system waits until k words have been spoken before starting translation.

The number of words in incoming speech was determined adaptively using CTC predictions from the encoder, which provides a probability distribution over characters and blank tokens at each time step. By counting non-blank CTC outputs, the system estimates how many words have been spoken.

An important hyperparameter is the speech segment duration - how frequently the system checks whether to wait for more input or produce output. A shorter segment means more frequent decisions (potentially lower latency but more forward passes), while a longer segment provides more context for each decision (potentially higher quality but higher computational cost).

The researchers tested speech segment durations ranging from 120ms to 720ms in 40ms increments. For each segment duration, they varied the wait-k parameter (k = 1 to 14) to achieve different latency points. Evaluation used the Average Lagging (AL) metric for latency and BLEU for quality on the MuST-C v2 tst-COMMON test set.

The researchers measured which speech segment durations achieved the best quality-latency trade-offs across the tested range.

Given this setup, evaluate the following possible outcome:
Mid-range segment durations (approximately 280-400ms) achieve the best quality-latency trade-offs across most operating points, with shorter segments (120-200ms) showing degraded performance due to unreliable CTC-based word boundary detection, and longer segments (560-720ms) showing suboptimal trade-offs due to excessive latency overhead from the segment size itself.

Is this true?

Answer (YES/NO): NO